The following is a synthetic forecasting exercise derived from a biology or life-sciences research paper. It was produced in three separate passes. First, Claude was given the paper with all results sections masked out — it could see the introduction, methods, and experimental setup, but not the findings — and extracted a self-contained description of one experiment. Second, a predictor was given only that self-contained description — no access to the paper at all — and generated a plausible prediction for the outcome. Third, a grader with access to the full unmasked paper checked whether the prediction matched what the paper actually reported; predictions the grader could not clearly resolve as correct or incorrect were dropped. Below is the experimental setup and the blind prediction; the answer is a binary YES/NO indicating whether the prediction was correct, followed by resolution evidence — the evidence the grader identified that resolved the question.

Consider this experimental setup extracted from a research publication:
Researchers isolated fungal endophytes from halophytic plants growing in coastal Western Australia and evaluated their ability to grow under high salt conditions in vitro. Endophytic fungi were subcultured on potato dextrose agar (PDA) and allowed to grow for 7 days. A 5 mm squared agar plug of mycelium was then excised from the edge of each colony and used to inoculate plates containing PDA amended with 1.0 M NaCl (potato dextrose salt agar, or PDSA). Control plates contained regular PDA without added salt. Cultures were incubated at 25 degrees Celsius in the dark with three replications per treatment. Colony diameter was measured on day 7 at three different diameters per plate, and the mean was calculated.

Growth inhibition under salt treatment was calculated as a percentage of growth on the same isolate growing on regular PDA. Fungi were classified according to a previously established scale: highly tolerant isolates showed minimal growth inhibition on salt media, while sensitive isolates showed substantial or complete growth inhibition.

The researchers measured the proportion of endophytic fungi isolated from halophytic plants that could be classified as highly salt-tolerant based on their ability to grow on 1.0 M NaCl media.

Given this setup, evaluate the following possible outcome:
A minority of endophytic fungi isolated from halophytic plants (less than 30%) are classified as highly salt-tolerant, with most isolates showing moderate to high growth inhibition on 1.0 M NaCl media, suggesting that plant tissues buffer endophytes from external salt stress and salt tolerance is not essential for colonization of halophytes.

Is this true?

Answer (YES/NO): NO